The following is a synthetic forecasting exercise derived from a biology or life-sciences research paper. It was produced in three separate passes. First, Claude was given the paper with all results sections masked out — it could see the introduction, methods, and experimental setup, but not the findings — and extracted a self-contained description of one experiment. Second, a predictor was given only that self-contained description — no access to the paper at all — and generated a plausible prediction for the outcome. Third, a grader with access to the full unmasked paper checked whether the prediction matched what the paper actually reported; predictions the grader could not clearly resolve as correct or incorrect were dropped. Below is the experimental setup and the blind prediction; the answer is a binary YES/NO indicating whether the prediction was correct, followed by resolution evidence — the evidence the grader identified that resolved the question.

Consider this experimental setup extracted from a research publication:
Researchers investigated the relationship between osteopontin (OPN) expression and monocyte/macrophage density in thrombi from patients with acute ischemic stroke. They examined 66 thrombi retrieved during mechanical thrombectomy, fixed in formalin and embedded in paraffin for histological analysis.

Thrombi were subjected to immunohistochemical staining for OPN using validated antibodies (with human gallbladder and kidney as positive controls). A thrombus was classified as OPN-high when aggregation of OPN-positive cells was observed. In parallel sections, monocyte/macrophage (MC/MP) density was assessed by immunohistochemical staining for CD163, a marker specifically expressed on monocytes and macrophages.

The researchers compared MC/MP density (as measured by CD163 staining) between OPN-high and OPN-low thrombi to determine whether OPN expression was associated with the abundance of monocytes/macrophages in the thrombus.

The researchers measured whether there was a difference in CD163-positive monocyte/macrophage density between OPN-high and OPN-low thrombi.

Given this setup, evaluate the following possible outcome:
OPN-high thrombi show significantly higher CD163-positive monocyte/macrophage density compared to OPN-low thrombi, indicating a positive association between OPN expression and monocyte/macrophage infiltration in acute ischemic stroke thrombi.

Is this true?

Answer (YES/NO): YES